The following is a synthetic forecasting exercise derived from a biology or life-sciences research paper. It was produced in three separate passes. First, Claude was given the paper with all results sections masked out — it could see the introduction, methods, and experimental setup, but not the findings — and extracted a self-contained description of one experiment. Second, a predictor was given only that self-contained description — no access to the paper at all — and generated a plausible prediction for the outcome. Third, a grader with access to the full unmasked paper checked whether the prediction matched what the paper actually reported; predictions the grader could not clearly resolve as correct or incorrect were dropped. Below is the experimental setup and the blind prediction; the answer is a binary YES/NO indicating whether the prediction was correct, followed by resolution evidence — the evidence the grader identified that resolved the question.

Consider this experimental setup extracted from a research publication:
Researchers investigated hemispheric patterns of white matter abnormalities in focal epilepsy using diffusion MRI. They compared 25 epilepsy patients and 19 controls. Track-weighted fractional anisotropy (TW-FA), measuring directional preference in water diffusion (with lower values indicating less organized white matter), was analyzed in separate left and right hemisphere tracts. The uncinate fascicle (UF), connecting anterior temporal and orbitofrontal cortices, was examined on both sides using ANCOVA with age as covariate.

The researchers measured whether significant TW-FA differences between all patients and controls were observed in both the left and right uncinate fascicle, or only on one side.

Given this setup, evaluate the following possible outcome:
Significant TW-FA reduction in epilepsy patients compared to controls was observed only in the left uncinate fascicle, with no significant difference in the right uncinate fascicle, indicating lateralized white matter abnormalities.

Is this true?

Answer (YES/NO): NO